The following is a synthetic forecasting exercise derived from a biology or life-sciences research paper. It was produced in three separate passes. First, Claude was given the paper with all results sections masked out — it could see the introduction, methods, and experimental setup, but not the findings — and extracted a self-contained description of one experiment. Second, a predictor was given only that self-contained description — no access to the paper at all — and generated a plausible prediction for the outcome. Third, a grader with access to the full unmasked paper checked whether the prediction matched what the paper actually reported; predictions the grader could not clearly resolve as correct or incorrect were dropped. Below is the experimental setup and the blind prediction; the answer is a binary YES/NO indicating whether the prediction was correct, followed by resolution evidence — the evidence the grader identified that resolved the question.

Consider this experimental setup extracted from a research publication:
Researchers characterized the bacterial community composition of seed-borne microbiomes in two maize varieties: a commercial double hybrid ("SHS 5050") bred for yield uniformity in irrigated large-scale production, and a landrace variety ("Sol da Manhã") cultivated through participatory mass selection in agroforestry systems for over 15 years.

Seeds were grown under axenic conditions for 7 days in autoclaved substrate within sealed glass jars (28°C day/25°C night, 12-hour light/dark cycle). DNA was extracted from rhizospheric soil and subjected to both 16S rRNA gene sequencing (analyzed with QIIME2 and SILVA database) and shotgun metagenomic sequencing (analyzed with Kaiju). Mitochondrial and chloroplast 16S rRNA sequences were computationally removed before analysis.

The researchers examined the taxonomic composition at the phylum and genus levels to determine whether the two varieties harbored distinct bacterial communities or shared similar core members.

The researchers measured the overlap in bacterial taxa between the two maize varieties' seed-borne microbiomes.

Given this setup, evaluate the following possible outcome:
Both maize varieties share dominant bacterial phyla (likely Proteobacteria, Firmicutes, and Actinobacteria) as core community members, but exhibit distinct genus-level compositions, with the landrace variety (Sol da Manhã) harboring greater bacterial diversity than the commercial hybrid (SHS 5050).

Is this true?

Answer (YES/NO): NO